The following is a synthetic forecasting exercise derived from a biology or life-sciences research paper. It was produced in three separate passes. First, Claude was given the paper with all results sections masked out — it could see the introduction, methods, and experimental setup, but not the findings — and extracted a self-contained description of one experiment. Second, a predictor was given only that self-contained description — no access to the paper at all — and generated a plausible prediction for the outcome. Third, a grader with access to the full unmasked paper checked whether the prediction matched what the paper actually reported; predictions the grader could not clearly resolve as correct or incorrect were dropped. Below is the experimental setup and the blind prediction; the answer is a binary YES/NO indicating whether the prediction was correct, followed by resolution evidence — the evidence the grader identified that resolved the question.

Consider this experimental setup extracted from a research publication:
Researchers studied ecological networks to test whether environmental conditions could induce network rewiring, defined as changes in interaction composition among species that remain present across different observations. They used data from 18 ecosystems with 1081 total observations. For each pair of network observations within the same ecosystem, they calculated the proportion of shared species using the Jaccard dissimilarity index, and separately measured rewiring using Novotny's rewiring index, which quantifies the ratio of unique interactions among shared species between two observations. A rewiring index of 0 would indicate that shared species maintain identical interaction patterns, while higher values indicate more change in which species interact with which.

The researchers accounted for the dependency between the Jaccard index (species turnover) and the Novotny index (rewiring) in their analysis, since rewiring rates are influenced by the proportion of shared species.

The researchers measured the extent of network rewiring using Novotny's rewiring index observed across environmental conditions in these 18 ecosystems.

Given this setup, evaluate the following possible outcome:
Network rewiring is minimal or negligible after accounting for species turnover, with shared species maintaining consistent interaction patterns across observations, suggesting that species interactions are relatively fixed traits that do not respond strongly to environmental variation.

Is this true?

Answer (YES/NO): NO